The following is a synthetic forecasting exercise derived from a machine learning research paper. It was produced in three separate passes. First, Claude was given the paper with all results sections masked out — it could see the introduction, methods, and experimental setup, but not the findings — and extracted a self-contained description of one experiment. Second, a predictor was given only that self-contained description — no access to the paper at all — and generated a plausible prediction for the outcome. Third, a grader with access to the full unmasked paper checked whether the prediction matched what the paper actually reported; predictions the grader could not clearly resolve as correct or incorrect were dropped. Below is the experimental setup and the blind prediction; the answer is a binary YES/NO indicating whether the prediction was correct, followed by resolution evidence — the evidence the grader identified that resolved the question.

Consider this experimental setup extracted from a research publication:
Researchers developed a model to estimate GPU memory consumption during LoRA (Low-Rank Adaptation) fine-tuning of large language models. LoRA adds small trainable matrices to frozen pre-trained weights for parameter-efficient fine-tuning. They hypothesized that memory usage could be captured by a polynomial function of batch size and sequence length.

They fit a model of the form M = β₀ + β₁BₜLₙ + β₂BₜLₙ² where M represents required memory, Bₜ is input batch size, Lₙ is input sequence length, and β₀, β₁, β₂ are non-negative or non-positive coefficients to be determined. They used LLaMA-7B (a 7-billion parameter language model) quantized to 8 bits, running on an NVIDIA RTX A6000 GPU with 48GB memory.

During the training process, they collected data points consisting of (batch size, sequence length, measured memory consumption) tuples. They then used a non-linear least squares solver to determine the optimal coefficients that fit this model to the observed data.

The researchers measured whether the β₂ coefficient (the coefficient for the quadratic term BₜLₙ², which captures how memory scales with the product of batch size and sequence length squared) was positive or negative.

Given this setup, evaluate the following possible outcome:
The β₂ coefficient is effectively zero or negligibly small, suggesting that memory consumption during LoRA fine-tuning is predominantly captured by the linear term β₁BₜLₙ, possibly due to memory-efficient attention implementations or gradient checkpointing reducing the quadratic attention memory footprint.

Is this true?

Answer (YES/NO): YES